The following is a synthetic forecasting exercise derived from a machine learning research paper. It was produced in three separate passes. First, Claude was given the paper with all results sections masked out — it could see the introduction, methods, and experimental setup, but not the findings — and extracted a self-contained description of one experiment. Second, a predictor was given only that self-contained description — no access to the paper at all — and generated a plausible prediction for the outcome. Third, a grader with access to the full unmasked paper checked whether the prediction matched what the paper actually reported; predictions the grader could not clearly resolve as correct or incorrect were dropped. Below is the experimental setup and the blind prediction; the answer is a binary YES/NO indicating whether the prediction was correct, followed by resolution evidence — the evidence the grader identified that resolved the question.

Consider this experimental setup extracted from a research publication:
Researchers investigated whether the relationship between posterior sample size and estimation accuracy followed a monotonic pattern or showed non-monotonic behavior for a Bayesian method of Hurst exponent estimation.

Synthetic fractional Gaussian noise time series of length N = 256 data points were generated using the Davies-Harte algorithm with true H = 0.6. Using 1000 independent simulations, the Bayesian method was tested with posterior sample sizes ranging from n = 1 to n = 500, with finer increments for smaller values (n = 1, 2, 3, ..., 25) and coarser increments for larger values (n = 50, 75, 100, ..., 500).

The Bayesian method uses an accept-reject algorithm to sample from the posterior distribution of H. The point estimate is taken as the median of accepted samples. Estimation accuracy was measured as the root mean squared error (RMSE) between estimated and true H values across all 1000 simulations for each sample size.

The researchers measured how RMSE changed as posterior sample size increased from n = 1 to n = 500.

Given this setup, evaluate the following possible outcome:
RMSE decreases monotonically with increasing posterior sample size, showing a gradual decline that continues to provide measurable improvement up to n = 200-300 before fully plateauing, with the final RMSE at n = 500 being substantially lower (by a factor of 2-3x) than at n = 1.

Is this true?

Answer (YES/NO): NO